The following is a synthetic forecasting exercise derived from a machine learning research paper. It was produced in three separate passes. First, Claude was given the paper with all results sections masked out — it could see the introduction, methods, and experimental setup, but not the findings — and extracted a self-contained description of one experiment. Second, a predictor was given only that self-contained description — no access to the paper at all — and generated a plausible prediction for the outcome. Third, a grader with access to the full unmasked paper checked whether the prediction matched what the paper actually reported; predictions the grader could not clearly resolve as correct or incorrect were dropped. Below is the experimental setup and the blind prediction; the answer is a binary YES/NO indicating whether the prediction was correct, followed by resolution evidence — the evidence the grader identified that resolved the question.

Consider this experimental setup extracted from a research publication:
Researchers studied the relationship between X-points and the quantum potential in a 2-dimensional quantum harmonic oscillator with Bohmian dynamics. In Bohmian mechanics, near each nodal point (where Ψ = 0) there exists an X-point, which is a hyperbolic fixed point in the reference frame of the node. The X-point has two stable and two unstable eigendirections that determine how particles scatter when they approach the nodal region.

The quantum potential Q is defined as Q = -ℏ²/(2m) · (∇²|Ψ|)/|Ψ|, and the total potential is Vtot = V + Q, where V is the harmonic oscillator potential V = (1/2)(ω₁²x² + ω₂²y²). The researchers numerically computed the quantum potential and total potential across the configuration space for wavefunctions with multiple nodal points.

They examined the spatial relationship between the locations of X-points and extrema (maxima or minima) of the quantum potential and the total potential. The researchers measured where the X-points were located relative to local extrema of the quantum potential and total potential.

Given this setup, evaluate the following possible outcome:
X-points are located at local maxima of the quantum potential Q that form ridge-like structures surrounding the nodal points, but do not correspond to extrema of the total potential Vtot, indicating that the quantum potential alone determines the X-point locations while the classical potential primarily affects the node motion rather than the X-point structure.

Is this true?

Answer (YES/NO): NO